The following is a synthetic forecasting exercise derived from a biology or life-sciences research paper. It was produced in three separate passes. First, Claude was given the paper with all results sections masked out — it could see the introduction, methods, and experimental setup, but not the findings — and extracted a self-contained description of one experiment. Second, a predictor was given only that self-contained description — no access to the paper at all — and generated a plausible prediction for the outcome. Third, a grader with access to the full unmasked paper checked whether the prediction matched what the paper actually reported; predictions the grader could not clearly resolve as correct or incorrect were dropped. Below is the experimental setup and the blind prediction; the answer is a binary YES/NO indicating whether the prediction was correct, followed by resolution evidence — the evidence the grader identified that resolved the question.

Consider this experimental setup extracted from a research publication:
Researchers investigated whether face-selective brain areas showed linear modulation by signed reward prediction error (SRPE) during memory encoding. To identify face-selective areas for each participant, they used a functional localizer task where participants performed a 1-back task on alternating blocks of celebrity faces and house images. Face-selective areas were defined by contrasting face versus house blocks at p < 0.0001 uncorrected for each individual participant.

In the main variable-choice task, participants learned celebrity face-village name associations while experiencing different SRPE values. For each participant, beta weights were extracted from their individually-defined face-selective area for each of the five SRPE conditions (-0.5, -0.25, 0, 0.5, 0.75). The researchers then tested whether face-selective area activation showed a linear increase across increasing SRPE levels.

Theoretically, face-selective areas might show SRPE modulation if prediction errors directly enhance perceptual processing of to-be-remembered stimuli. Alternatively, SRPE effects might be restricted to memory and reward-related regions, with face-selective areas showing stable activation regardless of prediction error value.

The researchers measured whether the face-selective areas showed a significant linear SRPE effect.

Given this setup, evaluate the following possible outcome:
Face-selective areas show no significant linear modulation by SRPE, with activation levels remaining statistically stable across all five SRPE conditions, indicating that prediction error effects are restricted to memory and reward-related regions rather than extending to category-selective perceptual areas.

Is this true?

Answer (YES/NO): YES